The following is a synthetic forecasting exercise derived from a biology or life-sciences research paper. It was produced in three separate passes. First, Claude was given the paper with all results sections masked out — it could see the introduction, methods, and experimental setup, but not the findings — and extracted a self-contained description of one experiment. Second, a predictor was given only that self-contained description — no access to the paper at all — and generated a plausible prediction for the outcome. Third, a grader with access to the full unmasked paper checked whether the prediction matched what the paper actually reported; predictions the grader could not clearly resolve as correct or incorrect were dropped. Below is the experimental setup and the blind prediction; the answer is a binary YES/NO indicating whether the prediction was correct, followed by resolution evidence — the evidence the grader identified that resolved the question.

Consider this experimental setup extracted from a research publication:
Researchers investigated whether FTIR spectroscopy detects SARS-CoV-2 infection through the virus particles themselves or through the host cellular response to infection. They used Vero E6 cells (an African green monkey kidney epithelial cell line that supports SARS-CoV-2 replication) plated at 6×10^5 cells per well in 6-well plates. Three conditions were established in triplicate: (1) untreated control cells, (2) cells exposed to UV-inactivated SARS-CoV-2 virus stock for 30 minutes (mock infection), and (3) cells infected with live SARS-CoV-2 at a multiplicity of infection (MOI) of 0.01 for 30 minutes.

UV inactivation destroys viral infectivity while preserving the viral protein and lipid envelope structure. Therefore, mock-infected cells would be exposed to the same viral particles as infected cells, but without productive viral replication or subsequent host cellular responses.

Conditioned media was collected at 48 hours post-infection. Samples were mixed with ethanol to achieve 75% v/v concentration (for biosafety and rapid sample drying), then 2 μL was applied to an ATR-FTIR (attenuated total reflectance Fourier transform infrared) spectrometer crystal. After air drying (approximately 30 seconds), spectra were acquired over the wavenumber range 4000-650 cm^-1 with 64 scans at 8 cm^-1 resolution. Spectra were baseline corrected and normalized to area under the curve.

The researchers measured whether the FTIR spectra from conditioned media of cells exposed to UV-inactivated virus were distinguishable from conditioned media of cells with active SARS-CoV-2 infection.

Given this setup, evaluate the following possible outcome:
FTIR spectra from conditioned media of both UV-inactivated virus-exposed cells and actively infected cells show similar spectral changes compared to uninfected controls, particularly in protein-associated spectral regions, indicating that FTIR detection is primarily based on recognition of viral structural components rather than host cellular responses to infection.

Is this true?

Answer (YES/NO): NO